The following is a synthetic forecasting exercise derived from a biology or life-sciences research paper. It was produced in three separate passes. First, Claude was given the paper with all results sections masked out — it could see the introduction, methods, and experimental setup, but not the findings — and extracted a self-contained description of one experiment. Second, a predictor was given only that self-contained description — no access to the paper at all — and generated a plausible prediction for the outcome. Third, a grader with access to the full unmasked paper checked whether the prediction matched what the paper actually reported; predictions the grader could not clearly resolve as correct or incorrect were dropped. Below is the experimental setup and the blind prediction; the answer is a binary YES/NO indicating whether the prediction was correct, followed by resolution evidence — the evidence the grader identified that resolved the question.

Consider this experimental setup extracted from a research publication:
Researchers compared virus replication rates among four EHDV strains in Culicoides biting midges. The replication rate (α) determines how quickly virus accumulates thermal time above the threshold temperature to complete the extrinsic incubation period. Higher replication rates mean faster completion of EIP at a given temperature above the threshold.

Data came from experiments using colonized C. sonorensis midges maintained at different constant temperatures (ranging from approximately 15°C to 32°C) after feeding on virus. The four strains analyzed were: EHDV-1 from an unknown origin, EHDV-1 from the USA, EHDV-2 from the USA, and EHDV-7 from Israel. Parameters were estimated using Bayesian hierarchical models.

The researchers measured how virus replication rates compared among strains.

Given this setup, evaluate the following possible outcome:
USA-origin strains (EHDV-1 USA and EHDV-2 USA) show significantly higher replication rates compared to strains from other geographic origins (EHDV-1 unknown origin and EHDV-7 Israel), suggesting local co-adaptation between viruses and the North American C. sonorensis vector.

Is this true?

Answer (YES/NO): NO